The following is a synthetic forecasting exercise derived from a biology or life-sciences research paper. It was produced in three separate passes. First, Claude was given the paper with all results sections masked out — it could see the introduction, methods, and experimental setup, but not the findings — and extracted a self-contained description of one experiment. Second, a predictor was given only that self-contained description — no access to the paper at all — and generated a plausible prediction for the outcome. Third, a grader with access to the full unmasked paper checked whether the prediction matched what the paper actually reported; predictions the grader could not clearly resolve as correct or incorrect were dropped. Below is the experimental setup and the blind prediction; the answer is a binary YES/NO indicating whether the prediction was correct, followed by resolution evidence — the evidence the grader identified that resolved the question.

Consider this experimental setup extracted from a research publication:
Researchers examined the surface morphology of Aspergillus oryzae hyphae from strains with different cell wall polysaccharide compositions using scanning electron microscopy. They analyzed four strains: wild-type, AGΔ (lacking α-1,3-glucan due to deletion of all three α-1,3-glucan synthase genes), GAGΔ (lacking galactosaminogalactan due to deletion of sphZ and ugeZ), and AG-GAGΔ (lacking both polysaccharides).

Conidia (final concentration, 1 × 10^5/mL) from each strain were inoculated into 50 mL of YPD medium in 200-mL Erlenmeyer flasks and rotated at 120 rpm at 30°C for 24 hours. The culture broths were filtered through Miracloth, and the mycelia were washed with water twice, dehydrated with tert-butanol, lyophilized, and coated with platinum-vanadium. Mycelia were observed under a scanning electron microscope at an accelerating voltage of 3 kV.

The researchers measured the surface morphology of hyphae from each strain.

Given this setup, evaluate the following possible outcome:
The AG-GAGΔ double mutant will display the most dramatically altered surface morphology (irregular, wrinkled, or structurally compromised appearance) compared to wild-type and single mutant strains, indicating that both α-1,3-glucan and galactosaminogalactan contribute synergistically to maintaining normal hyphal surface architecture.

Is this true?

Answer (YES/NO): NO